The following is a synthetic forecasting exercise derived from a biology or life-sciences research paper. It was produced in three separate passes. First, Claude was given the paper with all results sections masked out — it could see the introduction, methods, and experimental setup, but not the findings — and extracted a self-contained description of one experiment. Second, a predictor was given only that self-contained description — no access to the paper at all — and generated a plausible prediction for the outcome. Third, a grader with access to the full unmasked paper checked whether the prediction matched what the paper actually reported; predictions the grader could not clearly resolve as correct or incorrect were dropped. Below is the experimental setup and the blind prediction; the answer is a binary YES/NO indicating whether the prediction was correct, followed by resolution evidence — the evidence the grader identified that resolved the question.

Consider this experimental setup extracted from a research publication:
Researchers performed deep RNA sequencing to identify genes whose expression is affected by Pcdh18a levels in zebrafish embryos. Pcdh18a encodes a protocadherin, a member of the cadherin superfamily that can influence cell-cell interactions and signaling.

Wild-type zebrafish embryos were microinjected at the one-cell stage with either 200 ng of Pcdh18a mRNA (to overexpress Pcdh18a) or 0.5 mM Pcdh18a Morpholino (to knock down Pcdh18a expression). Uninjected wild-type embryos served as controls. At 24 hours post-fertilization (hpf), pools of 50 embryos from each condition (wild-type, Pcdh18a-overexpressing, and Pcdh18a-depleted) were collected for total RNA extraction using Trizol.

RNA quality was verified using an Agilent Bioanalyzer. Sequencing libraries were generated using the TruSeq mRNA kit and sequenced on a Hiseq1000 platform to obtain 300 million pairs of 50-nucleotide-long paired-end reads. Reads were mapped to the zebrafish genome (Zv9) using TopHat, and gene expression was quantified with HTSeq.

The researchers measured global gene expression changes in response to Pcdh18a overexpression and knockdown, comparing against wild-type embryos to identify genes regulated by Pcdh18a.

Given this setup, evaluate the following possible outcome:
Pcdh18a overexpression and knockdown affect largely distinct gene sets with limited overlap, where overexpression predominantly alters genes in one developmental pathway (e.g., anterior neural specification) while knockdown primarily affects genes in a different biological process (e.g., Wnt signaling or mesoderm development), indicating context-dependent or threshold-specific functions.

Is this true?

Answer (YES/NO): NO